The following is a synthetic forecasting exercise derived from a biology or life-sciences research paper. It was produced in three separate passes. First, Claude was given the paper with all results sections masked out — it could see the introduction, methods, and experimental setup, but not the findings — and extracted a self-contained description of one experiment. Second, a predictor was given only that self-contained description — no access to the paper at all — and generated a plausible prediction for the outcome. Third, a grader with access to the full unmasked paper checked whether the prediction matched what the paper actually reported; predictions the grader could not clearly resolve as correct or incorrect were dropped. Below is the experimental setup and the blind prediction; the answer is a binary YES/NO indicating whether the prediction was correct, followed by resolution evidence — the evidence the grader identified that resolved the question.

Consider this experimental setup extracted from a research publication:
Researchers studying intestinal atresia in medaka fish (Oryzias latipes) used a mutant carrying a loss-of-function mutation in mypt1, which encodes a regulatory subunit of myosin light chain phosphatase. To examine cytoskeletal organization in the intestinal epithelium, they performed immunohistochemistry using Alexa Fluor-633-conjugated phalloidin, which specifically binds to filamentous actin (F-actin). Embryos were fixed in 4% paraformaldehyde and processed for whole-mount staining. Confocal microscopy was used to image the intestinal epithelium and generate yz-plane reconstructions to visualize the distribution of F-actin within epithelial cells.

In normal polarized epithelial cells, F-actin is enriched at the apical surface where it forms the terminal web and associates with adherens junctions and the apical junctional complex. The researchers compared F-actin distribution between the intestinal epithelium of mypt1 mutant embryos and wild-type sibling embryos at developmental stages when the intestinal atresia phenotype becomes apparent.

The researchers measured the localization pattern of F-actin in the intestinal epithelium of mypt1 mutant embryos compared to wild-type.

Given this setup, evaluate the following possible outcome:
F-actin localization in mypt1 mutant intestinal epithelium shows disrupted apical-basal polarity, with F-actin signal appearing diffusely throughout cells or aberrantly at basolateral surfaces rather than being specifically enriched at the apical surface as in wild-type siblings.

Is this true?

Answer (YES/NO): NO